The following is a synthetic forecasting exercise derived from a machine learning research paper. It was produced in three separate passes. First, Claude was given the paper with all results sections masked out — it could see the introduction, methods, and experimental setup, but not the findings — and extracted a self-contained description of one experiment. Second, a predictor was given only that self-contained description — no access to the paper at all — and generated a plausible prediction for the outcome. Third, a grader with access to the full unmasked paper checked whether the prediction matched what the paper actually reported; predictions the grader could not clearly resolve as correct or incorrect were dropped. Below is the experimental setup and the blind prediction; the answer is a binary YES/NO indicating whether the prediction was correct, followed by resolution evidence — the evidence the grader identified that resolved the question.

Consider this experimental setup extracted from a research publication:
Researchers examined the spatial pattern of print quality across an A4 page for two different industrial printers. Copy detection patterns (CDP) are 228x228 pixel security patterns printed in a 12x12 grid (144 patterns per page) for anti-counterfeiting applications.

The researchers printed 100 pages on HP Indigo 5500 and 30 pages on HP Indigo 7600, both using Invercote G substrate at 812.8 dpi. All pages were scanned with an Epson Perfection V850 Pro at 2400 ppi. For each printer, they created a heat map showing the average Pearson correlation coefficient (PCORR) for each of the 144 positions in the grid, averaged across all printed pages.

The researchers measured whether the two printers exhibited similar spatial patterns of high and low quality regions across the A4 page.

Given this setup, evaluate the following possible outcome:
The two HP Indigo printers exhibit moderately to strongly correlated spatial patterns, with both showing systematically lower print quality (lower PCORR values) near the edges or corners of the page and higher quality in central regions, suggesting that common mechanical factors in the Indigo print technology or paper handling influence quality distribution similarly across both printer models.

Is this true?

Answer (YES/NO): NO